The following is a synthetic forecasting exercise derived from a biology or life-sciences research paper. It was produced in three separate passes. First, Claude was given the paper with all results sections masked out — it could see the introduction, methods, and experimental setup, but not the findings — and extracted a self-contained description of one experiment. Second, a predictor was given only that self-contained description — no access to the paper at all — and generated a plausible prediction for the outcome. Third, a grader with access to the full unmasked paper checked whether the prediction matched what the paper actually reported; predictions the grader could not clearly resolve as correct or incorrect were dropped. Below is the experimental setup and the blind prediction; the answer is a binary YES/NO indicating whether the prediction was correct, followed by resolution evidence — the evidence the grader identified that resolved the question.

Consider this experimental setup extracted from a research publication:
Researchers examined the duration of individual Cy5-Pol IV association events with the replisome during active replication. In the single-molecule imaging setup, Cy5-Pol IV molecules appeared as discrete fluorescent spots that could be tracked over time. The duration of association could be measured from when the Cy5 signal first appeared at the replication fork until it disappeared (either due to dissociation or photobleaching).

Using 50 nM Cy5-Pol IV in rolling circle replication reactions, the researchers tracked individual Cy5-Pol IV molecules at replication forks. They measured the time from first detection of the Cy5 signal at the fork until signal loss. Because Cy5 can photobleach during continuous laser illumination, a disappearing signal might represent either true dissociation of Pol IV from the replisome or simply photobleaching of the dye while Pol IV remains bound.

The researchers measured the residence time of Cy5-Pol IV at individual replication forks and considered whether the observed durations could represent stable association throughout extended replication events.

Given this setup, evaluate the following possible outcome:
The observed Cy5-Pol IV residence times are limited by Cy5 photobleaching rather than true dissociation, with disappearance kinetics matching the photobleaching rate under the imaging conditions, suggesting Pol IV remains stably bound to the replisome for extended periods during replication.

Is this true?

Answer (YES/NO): YES